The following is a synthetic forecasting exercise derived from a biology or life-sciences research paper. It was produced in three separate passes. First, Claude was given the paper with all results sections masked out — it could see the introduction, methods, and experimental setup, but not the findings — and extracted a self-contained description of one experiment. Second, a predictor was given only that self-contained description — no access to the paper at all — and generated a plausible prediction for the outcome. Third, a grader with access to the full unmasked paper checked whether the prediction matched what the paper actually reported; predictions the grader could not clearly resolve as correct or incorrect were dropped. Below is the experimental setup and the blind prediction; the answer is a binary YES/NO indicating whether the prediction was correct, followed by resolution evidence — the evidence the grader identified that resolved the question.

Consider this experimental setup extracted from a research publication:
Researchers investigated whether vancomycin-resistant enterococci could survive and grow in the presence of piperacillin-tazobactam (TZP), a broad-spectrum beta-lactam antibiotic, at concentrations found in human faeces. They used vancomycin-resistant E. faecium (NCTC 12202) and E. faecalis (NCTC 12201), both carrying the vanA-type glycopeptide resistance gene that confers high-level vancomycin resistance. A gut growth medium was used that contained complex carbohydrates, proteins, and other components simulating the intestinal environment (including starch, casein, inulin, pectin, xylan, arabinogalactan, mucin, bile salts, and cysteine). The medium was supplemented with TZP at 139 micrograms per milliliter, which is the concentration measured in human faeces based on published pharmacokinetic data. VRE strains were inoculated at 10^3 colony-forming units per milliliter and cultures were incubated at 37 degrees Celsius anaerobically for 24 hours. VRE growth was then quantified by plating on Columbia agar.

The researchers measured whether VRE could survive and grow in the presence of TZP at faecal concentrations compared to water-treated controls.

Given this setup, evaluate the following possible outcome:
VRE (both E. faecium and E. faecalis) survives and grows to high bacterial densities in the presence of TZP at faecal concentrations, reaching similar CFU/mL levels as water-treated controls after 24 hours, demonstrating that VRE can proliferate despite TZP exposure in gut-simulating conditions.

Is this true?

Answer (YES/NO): NO